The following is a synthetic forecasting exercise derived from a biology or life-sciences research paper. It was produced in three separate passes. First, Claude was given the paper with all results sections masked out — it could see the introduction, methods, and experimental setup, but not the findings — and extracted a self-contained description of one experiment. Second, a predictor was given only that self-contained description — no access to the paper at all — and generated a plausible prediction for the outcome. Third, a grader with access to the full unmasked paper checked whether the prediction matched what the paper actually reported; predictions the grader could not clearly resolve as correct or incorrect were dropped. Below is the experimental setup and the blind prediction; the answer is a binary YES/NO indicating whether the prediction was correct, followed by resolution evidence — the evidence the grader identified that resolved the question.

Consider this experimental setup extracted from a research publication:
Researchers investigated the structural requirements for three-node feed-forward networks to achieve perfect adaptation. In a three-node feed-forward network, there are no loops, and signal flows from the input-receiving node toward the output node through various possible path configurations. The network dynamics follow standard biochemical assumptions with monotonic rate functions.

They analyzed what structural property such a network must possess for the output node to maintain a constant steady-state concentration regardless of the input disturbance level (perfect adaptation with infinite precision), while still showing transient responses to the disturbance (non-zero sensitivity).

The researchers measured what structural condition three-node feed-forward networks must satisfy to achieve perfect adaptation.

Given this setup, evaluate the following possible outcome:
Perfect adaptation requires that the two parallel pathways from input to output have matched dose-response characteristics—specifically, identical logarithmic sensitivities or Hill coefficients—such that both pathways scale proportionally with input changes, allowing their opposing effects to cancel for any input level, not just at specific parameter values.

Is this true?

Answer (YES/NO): NO